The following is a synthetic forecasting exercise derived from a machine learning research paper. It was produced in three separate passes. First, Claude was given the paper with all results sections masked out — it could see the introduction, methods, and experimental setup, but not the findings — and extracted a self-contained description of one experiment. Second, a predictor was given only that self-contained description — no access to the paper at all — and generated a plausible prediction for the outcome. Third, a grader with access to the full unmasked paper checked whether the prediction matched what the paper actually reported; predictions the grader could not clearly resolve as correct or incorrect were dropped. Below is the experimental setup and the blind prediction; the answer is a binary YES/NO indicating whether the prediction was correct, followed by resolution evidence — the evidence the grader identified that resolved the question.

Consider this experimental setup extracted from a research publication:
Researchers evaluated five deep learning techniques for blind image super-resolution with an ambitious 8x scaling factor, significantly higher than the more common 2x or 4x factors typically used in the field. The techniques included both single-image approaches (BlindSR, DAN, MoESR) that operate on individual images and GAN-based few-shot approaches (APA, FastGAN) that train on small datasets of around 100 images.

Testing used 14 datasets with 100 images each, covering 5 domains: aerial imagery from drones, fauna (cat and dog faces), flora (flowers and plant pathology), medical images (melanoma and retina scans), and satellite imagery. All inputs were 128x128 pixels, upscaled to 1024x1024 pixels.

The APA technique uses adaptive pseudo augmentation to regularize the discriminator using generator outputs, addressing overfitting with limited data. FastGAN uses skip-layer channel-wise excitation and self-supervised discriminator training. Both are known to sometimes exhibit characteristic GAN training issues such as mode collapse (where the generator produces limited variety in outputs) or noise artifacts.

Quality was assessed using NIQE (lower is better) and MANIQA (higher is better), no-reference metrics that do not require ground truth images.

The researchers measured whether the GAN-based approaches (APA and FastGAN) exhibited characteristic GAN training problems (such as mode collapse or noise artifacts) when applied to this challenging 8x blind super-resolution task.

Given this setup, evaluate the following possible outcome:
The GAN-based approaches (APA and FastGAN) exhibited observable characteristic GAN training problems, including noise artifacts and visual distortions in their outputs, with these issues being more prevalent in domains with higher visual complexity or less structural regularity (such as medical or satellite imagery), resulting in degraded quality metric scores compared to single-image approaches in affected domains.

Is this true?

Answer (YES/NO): NO